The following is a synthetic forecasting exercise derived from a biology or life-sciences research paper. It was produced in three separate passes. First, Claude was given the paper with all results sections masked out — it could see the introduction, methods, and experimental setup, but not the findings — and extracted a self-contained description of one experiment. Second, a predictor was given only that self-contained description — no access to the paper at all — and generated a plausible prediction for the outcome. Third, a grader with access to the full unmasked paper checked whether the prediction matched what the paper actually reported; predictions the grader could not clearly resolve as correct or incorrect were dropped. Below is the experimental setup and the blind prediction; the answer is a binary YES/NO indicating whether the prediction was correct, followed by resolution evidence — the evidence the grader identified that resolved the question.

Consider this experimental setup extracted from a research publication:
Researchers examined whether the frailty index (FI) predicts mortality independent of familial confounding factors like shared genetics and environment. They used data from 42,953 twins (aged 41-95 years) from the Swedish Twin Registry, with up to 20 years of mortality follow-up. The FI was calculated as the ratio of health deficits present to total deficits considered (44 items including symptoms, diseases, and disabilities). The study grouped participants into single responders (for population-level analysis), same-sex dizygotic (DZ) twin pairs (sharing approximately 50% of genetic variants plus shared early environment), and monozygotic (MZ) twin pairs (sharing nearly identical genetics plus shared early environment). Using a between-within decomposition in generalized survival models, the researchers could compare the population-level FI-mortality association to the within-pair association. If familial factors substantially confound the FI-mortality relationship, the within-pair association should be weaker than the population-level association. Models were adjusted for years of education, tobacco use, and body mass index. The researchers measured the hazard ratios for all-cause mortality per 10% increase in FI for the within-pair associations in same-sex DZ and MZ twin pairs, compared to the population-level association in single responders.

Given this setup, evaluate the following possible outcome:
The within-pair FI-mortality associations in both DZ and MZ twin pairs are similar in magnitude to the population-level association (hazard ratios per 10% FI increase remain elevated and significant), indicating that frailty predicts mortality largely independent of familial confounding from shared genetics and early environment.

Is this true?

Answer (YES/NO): YES